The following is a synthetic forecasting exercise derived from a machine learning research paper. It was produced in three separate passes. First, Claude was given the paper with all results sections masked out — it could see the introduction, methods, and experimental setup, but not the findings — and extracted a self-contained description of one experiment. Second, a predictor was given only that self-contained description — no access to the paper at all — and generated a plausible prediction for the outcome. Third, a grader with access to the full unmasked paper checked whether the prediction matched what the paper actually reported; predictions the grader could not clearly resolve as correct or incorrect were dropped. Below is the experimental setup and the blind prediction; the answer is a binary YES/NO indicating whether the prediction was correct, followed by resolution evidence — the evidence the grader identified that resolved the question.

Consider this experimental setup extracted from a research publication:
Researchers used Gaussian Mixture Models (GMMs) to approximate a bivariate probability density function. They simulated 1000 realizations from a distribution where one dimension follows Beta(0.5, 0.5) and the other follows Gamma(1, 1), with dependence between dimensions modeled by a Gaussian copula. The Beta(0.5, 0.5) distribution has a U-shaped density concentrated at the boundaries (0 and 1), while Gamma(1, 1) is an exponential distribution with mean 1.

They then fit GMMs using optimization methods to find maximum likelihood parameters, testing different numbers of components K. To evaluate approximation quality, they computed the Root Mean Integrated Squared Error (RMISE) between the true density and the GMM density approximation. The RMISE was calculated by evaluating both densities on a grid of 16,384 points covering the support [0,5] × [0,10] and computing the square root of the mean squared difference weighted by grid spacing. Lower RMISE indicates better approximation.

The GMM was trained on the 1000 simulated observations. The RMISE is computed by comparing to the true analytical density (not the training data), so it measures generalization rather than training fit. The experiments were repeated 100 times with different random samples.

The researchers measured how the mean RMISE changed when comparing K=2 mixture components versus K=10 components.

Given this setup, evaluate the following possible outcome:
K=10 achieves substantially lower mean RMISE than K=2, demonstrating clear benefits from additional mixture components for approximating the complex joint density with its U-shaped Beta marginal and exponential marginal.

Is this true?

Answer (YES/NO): NO